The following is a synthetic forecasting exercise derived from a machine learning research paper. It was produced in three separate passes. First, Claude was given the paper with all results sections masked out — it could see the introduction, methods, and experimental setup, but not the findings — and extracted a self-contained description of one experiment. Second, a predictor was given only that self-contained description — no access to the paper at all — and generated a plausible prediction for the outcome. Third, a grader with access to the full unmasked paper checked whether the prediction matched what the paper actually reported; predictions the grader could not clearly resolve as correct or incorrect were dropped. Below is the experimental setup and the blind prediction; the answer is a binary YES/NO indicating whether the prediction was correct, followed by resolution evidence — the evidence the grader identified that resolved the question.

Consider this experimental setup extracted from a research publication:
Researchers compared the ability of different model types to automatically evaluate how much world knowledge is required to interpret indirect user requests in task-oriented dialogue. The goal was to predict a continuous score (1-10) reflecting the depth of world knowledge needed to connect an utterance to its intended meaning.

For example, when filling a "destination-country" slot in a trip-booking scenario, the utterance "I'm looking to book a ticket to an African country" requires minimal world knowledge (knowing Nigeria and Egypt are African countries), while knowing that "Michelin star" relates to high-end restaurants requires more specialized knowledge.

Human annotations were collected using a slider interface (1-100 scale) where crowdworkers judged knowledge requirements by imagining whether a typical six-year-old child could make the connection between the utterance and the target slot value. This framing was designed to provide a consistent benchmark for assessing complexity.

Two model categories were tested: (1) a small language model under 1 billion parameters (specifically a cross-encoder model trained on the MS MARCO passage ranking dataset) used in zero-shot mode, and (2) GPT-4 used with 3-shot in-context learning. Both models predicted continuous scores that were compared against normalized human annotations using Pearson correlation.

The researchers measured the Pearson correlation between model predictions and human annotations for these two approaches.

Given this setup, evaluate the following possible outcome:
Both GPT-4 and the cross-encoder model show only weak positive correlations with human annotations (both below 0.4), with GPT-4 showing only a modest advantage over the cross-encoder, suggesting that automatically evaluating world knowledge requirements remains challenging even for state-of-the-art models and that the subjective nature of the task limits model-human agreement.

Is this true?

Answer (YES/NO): YES